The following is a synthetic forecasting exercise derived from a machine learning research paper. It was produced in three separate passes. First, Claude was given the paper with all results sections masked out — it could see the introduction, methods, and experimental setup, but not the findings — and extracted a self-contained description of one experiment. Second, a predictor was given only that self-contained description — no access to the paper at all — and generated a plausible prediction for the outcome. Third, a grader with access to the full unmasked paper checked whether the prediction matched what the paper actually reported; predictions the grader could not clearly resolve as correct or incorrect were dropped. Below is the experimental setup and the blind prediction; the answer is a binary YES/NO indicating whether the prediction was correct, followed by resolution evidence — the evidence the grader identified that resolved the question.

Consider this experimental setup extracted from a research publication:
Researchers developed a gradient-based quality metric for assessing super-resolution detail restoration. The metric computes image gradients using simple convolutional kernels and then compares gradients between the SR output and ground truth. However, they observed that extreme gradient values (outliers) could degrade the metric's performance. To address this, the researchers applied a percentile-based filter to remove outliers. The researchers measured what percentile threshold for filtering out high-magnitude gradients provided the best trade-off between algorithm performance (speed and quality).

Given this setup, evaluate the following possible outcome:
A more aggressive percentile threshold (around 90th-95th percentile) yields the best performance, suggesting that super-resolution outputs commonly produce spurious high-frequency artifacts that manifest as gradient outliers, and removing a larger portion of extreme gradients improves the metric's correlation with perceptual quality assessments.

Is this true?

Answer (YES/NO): NO